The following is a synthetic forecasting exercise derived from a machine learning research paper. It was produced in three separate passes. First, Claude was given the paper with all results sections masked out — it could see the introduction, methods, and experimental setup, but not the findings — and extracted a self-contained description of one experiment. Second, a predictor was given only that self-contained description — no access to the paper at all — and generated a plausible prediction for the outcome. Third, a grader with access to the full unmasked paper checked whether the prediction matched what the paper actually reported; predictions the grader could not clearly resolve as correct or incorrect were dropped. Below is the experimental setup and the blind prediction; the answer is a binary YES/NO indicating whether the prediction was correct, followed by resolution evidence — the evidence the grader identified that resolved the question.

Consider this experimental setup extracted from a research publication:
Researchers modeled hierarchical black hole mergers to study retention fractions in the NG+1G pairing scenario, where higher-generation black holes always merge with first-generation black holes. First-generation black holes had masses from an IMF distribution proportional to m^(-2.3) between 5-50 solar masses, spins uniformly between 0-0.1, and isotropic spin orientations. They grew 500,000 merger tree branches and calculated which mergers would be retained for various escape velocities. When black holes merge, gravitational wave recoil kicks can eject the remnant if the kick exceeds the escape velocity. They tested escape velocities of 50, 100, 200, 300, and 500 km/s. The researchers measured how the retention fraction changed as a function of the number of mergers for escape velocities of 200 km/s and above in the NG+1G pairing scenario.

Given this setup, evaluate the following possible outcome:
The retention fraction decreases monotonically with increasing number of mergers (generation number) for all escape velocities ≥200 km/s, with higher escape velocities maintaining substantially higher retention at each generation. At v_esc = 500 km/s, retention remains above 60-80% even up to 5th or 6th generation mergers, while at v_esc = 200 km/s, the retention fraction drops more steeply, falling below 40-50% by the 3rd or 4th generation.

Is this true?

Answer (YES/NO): NO